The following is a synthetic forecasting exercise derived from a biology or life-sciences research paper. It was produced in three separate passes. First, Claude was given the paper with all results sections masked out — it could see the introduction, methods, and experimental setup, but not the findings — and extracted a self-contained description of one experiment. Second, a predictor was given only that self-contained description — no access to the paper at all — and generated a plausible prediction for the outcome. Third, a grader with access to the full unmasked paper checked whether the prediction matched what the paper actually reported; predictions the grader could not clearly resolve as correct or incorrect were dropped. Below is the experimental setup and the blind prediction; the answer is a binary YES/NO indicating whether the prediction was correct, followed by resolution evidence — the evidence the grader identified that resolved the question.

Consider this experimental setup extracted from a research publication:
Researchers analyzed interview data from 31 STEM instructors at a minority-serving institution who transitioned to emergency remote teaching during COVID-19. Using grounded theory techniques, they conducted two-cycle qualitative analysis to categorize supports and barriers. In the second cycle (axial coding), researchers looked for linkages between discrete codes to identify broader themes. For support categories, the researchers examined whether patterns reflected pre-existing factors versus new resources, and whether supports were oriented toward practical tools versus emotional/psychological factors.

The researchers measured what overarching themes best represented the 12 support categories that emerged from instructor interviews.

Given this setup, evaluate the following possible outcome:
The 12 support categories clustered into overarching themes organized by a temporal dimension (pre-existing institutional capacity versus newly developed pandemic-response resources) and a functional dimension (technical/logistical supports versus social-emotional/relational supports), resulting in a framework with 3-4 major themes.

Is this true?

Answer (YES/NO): NO